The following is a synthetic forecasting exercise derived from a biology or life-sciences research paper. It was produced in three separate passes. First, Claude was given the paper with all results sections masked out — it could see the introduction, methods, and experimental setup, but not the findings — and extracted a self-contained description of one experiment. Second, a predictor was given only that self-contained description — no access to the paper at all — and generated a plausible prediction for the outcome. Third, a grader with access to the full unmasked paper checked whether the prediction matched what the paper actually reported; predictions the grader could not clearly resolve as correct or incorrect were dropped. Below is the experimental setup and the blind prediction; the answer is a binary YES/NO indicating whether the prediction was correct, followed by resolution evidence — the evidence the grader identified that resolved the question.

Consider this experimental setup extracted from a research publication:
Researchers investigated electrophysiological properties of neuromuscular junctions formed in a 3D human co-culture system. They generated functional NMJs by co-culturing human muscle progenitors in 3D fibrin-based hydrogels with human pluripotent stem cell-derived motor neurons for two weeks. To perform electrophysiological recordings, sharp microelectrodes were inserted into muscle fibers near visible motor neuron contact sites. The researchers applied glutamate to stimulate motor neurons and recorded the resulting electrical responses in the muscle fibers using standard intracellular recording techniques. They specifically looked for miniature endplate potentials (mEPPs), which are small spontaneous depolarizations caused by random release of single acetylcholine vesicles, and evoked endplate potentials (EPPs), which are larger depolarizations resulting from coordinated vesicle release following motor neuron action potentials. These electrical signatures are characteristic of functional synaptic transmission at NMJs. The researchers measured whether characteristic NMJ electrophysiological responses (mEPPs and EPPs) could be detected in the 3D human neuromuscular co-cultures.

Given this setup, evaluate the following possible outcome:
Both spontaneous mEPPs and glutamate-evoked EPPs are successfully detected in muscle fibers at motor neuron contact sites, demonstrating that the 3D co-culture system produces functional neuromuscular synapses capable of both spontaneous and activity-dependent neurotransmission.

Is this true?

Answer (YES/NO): NO